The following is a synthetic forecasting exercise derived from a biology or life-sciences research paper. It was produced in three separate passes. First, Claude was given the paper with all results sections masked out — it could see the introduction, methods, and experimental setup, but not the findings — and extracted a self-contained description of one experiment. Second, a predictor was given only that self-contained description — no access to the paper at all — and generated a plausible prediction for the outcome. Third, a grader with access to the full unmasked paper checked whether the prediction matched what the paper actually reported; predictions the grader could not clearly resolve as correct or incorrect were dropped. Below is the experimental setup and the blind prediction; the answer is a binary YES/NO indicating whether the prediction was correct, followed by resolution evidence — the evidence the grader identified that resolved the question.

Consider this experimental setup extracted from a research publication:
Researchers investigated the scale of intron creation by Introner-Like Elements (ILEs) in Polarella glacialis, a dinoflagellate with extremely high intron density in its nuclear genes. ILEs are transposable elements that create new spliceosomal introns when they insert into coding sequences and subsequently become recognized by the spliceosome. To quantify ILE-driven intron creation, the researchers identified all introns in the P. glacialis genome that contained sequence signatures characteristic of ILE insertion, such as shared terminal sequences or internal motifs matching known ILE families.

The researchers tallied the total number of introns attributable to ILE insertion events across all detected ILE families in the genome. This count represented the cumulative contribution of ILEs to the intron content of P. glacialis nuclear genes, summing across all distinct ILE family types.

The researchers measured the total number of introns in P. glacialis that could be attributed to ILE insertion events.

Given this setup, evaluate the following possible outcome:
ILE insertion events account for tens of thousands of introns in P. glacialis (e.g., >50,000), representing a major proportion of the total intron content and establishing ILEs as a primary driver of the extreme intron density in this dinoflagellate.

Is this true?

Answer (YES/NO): NO